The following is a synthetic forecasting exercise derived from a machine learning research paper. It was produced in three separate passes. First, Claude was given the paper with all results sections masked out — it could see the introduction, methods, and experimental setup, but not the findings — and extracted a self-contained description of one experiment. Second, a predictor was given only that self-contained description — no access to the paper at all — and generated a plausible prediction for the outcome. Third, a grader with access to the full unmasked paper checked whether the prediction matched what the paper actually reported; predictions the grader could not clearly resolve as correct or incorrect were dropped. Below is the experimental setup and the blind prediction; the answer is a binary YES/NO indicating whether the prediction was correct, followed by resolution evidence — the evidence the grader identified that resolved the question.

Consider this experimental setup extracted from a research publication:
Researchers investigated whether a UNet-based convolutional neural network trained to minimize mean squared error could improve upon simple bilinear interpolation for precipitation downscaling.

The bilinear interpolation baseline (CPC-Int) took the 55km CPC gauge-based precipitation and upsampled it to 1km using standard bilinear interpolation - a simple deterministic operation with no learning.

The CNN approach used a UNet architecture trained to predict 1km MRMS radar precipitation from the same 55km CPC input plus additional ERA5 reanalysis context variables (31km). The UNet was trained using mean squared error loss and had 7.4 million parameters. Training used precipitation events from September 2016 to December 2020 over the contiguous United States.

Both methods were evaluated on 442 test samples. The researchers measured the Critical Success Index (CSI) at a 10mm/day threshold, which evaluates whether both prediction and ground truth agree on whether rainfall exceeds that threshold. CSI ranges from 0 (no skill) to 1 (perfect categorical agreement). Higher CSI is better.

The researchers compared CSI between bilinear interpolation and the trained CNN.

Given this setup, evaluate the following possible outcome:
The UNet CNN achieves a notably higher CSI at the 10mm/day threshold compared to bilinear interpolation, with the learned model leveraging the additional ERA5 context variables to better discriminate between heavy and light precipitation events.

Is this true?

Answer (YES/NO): NO